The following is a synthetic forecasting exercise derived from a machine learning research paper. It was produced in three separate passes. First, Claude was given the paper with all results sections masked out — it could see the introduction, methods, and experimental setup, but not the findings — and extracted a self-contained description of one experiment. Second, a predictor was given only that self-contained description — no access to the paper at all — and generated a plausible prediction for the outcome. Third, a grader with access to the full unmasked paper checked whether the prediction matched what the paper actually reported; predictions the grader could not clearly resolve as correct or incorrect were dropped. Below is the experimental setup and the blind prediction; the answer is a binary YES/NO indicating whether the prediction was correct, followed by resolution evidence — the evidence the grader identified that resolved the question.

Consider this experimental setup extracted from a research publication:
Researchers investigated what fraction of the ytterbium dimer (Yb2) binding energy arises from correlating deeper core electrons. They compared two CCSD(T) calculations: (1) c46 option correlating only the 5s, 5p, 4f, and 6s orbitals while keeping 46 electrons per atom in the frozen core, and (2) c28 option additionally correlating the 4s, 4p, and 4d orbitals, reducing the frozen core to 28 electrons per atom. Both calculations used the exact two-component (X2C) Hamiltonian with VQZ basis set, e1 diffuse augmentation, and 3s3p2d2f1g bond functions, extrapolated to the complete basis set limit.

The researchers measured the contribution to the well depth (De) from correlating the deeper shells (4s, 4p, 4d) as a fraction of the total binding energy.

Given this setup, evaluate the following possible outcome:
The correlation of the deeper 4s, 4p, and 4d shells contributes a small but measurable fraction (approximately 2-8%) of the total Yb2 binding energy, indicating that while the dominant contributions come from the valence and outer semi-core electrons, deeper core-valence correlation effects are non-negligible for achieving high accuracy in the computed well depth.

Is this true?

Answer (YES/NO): NO